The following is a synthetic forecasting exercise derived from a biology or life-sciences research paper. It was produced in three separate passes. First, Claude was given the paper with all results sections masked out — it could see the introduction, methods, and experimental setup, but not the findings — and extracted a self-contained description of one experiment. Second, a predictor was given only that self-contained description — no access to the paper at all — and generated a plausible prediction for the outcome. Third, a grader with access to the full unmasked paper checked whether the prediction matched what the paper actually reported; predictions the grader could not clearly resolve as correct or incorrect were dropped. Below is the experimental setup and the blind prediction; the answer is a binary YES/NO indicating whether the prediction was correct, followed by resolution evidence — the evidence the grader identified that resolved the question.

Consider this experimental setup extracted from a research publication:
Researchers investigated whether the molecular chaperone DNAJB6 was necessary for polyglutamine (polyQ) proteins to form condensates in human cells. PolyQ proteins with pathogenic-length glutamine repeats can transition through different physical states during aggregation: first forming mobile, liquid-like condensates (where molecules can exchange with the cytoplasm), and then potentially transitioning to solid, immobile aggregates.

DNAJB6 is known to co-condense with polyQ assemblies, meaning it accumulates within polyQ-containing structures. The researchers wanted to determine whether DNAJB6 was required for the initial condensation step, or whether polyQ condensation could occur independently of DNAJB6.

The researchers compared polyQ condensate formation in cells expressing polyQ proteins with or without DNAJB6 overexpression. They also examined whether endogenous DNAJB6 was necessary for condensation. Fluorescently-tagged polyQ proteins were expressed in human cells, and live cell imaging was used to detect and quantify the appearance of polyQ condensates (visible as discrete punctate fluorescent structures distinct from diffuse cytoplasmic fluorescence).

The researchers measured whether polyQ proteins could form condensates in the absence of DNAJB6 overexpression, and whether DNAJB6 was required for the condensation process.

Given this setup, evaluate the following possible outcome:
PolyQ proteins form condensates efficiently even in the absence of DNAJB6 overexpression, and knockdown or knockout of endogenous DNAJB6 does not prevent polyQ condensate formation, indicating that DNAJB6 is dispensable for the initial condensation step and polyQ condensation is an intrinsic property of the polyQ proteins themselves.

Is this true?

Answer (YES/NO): YES